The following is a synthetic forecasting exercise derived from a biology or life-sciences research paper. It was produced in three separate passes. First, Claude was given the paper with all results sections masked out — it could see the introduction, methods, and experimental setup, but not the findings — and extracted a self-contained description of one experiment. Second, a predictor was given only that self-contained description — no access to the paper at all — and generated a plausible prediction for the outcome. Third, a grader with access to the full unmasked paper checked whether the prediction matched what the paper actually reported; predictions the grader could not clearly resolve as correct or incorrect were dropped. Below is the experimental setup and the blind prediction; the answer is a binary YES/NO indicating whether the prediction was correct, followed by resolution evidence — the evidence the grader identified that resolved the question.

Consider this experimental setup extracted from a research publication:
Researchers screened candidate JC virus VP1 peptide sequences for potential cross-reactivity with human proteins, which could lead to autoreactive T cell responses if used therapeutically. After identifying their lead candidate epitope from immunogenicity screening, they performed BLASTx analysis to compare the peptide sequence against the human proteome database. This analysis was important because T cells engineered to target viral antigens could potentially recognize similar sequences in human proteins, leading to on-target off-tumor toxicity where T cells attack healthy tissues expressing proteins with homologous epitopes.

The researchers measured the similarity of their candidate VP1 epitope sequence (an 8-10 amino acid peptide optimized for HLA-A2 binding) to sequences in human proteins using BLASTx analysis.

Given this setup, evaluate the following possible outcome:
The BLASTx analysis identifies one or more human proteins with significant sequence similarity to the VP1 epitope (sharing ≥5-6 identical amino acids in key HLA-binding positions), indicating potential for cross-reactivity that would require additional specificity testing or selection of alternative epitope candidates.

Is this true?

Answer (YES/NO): NO